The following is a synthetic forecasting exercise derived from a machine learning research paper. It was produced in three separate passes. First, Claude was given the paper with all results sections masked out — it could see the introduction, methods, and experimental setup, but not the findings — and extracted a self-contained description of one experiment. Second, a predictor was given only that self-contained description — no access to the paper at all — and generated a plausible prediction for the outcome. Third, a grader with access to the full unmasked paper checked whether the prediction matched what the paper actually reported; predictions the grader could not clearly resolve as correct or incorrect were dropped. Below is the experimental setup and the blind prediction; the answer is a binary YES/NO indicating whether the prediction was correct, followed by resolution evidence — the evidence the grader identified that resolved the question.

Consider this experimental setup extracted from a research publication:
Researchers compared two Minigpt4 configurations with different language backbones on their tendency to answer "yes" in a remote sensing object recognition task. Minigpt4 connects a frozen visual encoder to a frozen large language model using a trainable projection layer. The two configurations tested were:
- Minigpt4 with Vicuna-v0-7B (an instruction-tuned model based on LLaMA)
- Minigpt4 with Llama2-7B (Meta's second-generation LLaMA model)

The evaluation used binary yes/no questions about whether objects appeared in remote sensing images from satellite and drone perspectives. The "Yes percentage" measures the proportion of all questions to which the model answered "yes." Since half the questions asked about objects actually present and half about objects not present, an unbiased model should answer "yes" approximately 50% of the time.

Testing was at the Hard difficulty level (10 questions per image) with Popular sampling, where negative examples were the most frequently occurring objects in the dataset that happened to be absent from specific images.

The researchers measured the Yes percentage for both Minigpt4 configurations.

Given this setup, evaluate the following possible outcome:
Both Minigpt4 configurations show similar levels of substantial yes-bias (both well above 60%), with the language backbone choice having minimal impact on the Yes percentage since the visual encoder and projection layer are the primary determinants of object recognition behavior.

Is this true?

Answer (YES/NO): YES